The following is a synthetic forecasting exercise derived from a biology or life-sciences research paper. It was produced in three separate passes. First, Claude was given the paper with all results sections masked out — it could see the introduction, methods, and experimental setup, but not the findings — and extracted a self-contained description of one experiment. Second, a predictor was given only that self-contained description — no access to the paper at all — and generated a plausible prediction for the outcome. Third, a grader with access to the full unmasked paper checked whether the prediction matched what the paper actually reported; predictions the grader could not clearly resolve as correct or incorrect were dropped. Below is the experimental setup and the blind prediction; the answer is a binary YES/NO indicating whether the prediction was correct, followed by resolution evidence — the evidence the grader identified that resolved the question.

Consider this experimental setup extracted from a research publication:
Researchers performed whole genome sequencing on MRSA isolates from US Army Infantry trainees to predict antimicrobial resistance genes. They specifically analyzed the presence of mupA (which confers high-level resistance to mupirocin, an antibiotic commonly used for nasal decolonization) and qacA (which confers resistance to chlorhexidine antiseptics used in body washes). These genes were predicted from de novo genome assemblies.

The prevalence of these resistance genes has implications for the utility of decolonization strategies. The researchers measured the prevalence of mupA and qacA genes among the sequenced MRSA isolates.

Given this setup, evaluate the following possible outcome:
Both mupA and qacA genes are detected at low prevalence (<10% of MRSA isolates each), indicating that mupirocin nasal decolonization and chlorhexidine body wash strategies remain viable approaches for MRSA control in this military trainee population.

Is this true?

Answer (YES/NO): YES